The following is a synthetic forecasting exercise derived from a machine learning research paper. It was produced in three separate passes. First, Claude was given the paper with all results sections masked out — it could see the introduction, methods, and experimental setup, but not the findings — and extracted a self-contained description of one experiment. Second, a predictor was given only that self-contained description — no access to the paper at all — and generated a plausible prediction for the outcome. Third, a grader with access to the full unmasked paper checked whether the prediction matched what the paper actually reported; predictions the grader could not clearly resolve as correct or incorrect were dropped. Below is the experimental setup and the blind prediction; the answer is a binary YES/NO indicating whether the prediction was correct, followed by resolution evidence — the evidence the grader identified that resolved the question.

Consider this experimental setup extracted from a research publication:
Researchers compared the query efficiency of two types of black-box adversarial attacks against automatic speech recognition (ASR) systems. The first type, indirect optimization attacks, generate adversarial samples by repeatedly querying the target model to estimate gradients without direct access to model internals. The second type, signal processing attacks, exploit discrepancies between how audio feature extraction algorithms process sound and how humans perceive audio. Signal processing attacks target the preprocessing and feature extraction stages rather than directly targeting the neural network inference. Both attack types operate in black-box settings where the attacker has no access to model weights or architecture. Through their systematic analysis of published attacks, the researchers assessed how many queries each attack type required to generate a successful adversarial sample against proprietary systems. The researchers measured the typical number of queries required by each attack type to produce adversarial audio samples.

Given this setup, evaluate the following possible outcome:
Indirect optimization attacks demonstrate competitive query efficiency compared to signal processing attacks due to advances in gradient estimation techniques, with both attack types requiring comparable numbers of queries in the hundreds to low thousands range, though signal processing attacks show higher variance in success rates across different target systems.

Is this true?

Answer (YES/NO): NO